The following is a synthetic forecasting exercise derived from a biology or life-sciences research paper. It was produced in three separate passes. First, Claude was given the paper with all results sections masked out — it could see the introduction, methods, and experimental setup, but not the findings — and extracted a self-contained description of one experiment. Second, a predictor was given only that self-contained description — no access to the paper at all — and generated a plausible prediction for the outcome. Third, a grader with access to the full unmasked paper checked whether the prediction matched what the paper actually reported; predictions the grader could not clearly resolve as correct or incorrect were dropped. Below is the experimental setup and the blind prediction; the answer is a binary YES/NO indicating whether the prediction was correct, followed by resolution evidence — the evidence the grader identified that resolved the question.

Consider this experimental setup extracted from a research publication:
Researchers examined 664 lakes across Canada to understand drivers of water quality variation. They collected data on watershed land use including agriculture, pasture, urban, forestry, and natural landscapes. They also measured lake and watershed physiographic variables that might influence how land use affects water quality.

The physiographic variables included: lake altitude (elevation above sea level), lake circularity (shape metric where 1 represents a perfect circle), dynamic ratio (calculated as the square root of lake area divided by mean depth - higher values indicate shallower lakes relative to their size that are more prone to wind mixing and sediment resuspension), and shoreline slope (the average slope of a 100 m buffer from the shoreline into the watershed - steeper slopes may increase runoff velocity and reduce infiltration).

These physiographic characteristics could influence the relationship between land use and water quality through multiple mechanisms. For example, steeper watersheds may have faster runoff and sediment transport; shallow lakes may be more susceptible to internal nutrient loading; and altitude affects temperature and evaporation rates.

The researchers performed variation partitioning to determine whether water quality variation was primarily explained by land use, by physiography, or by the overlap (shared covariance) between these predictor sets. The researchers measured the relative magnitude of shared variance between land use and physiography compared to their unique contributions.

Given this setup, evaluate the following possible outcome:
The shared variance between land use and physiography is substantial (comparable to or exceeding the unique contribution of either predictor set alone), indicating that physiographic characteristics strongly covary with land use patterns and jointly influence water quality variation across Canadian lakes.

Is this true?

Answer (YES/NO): NO